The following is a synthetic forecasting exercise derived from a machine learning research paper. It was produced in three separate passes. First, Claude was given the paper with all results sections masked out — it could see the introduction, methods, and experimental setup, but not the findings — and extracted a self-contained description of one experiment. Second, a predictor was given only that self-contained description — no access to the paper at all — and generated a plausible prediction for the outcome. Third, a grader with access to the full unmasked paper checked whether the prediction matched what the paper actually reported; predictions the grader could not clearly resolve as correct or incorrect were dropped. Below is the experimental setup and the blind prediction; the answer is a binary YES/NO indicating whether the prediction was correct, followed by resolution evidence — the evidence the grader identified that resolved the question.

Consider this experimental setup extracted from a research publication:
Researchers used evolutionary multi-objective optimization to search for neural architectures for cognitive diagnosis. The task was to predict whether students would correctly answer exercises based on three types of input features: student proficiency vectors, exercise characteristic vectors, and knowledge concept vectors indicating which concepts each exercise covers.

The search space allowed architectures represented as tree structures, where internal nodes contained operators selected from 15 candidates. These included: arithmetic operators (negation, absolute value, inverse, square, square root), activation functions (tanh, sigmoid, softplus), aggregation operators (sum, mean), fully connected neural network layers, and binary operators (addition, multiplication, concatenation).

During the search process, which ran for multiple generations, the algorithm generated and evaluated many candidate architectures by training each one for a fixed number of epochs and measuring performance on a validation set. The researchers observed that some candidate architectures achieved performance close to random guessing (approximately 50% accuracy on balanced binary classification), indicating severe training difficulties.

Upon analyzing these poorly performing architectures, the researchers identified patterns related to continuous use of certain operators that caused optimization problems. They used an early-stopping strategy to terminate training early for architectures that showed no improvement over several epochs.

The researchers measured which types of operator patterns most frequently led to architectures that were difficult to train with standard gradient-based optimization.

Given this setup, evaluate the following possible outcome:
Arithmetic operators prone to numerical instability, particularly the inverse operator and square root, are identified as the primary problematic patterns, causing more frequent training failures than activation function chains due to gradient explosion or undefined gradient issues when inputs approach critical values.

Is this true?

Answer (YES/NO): NO